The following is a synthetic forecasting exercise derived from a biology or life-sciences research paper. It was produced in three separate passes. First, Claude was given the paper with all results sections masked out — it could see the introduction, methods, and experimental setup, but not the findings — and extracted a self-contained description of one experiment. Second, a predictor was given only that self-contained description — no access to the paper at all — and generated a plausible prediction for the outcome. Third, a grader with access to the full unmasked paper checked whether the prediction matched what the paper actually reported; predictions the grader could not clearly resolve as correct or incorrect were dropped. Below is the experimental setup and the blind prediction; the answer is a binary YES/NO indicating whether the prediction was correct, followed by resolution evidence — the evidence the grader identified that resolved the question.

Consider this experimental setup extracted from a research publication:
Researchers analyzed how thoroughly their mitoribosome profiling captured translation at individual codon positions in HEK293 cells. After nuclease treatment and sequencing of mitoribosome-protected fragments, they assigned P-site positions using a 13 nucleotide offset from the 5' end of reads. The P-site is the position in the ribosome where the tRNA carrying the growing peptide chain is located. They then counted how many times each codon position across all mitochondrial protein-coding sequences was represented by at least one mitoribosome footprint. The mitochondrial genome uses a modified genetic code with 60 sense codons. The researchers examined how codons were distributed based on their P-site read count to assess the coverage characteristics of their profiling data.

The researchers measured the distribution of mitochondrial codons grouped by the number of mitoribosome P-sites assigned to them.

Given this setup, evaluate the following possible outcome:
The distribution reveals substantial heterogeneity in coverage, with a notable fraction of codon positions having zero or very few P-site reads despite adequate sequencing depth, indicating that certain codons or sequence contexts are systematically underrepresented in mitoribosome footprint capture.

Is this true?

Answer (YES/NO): NO